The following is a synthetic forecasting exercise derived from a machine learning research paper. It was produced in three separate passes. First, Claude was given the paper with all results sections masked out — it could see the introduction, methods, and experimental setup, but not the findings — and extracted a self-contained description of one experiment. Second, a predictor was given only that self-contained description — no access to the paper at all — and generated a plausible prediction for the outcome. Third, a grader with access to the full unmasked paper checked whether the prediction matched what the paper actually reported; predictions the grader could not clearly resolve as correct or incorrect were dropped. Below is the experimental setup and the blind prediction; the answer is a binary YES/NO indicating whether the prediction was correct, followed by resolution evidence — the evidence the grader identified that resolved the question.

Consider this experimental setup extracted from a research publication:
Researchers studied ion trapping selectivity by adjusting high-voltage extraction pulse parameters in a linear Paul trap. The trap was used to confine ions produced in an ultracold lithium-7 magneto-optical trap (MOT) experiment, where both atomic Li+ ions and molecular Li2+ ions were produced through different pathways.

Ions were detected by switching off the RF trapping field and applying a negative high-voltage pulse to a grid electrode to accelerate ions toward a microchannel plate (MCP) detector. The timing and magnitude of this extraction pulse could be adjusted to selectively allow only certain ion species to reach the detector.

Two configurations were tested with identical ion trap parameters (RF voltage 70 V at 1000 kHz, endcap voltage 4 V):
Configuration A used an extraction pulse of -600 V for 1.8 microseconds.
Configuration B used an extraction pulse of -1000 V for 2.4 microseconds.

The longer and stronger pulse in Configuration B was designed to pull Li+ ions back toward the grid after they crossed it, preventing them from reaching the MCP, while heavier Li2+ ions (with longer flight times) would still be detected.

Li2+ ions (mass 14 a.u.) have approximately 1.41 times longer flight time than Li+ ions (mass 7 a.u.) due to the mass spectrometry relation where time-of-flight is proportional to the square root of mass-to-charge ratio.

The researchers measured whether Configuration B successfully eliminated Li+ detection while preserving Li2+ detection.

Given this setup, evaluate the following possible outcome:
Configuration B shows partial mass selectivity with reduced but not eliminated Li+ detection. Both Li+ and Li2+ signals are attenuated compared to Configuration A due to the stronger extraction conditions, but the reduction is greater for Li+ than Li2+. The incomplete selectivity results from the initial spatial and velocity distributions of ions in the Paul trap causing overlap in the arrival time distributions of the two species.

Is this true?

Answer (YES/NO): NO